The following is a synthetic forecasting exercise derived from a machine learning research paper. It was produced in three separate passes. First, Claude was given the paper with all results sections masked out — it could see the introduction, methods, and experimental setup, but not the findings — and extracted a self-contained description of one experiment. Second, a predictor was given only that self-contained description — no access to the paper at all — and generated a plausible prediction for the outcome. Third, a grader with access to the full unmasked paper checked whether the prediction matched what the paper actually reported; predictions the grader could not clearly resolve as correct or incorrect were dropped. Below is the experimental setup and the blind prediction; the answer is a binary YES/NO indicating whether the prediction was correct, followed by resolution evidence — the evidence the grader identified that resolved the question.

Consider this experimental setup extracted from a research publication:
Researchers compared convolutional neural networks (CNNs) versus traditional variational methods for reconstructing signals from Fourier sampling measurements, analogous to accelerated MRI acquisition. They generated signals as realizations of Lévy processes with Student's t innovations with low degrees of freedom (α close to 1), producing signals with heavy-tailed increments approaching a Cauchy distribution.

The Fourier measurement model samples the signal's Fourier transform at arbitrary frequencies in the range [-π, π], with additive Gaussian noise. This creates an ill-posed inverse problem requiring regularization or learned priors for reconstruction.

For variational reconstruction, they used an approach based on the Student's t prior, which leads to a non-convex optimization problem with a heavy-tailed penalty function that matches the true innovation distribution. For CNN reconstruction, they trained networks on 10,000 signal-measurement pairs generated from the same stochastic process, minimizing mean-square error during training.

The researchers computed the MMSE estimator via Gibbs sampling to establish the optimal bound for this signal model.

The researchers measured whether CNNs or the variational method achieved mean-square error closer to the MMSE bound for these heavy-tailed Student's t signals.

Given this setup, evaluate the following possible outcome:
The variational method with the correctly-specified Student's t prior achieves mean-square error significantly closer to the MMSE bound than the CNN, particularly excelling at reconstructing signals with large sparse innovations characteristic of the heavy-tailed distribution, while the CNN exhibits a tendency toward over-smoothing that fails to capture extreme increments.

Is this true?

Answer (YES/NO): NO